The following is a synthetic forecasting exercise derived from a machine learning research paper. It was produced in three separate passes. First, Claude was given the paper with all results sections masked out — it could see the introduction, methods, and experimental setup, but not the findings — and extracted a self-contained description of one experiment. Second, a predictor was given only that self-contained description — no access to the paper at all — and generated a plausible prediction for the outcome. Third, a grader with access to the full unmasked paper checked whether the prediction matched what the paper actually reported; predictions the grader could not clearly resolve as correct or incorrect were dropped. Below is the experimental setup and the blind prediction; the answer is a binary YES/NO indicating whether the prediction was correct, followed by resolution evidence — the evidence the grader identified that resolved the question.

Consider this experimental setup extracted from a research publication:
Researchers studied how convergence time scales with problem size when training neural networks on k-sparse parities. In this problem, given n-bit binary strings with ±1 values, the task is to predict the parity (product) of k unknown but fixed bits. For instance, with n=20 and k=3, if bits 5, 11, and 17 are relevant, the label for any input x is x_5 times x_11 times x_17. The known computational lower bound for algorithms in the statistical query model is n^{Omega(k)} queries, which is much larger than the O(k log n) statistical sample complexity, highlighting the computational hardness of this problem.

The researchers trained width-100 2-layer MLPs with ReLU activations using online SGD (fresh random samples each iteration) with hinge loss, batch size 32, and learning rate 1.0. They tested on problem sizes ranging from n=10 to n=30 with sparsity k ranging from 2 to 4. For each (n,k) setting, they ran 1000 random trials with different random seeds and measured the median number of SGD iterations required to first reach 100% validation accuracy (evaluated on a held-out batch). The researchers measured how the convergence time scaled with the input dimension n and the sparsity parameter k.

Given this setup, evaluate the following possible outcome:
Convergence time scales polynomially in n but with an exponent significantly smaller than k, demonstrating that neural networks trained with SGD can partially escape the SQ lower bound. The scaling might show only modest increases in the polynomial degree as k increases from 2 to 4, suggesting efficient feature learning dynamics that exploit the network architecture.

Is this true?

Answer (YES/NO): NO